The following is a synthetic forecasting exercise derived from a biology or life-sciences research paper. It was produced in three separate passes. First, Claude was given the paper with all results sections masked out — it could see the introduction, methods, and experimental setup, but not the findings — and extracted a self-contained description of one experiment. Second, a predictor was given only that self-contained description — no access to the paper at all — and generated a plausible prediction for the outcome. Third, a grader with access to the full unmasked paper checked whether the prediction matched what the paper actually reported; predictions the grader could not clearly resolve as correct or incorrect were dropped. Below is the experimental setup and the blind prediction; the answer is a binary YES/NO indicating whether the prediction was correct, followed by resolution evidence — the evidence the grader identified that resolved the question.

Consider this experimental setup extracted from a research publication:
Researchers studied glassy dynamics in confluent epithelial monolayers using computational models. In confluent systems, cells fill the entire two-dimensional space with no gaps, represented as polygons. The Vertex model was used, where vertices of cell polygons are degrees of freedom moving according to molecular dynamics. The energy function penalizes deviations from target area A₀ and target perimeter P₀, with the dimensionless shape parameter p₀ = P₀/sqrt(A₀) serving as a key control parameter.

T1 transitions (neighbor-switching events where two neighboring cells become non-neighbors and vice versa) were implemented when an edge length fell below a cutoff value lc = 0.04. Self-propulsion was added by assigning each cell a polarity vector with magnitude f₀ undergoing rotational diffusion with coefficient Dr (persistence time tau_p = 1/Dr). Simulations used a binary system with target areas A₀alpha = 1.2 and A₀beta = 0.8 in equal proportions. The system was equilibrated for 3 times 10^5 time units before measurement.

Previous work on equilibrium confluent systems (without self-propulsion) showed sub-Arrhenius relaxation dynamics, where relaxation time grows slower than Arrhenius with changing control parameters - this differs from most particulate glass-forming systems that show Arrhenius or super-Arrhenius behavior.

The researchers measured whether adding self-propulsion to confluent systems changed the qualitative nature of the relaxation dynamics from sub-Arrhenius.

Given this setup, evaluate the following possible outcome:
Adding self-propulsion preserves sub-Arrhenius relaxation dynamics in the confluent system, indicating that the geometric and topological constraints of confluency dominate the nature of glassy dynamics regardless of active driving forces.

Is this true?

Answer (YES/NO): NO